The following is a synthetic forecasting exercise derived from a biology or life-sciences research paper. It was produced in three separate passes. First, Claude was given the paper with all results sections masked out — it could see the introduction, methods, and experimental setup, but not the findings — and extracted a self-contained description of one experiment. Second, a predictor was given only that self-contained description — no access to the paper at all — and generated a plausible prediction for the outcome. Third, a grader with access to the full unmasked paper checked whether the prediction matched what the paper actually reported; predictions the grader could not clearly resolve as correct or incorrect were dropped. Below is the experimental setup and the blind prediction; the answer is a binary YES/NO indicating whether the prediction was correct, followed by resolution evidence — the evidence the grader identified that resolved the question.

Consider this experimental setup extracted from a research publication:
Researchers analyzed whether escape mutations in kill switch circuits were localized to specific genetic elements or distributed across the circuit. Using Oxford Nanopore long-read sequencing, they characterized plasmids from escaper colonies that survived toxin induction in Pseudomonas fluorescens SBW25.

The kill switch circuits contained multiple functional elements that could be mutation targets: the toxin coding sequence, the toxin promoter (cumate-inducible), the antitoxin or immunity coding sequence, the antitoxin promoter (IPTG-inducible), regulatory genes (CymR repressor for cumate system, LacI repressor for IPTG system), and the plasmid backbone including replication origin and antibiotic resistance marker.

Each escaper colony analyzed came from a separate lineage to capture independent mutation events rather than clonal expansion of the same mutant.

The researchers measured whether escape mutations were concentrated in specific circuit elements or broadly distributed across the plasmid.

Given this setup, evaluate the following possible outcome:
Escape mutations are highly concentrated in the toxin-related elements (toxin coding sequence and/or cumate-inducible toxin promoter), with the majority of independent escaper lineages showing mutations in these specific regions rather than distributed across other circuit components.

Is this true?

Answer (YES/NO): NO